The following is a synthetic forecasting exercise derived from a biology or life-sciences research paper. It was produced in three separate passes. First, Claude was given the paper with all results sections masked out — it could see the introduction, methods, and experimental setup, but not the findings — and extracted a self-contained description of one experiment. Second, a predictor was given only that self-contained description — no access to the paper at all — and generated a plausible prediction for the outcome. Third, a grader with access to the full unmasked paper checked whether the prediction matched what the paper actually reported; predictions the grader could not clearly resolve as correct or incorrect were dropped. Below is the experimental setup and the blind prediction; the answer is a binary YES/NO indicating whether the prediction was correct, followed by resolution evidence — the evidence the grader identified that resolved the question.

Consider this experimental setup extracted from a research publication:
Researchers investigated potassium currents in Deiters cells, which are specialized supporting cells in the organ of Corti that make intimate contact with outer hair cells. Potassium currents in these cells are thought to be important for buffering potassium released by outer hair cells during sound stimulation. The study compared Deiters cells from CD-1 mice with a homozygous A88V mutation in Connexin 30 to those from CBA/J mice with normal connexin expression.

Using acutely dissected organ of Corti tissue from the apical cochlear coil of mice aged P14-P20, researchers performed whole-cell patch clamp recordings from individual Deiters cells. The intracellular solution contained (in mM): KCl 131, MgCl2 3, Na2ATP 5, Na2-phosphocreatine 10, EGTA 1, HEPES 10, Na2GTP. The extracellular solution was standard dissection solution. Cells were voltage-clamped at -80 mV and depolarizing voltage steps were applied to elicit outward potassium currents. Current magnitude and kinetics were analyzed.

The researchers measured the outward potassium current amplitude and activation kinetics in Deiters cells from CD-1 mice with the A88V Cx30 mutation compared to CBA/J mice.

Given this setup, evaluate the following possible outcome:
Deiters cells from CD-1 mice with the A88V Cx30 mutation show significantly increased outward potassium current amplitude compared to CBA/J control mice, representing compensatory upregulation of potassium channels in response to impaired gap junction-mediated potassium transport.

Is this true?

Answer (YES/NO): NO